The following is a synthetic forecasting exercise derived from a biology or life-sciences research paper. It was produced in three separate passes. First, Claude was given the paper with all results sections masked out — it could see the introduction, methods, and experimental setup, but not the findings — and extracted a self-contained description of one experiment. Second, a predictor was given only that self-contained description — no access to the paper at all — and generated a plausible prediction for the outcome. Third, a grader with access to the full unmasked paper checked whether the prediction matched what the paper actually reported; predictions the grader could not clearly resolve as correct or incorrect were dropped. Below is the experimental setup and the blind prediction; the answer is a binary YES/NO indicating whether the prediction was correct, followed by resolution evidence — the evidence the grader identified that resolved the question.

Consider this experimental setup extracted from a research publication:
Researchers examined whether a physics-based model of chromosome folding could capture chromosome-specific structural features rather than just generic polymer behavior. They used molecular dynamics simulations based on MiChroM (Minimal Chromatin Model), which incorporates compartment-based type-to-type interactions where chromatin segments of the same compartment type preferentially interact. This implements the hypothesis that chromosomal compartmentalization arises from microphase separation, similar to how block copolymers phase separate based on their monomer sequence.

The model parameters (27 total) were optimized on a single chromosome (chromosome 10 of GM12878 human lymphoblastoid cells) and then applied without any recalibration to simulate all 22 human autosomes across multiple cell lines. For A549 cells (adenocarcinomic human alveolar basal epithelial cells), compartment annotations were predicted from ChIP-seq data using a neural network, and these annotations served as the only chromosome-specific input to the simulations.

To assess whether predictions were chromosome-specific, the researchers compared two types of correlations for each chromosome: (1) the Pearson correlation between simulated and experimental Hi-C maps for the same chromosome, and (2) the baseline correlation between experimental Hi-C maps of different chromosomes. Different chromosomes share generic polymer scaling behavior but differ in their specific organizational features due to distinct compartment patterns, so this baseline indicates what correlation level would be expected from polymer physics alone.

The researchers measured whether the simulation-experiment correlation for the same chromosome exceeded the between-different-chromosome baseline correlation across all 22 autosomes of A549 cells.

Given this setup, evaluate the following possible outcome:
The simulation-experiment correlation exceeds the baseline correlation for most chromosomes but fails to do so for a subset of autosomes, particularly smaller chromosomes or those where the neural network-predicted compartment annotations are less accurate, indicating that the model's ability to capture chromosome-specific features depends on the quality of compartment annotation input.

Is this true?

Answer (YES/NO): NO